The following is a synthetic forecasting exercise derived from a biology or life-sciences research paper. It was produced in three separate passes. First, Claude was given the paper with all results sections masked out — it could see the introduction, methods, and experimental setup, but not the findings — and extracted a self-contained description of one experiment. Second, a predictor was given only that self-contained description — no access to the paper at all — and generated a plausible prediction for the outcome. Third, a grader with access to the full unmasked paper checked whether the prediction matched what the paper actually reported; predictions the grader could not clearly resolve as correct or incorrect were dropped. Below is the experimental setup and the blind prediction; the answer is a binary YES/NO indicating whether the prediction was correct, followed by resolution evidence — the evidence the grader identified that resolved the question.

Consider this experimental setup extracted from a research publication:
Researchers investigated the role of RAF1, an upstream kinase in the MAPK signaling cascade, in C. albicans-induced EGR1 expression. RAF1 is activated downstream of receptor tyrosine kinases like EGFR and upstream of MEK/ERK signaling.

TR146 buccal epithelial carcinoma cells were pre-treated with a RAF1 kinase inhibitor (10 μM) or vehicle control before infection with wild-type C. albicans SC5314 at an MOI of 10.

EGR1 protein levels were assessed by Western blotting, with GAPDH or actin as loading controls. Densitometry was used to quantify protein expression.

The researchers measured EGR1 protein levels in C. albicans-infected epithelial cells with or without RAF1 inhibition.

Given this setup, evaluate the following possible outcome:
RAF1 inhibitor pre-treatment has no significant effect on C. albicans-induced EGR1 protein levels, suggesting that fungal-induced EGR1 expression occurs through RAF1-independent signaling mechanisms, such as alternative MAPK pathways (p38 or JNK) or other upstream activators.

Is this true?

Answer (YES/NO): NO